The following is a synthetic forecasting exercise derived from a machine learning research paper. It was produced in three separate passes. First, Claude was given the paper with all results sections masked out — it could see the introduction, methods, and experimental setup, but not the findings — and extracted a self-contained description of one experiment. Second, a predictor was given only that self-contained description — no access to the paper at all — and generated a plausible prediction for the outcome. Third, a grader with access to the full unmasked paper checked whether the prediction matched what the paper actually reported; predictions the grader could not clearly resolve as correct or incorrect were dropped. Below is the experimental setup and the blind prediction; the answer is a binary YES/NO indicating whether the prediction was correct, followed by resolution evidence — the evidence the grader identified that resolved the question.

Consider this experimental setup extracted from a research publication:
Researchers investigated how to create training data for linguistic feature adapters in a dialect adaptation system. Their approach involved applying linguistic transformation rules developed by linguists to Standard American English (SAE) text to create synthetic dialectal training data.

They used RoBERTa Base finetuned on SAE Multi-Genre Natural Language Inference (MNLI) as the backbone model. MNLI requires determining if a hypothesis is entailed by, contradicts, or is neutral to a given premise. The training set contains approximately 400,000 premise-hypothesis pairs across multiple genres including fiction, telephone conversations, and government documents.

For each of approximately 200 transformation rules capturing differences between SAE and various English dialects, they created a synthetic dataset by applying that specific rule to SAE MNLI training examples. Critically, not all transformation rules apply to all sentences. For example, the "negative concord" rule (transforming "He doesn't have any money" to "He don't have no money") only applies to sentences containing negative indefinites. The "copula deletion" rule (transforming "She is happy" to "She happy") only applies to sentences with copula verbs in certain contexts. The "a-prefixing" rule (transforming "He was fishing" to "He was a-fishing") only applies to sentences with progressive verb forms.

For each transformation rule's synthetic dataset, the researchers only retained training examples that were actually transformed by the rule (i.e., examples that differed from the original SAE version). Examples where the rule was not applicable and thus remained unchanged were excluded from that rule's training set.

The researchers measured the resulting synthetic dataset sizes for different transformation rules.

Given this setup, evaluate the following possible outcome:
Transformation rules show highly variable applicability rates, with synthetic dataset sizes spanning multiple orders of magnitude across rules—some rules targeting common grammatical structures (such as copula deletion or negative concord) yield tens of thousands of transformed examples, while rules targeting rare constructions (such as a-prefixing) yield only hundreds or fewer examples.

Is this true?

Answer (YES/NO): YES